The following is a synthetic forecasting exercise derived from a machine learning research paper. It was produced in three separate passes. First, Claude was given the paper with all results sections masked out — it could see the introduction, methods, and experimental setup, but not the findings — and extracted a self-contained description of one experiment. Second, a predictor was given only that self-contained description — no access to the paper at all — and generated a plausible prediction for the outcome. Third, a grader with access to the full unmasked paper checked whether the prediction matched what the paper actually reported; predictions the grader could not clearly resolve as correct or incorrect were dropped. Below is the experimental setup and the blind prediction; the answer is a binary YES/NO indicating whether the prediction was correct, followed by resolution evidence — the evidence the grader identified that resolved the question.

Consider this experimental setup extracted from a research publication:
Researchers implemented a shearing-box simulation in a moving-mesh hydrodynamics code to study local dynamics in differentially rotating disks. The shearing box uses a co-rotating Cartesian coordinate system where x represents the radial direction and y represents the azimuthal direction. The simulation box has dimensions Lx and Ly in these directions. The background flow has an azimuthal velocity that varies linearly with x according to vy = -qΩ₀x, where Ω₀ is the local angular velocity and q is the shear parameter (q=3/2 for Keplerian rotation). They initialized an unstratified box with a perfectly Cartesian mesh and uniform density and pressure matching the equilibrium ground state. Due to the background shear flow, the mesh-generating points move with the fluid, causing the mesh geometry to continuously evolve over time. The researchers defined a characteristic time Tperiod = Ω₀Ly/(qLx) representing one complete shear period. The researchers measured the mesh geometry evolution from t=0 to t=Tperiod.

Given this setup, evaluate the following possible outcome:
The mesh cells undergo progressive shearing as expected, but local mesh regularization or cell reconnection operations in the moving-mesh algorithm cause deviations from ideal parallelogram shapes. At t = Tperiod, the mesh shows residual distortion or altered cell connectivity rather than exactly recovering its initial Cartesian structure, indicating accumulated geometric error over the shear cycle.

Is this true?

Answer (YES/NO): NO